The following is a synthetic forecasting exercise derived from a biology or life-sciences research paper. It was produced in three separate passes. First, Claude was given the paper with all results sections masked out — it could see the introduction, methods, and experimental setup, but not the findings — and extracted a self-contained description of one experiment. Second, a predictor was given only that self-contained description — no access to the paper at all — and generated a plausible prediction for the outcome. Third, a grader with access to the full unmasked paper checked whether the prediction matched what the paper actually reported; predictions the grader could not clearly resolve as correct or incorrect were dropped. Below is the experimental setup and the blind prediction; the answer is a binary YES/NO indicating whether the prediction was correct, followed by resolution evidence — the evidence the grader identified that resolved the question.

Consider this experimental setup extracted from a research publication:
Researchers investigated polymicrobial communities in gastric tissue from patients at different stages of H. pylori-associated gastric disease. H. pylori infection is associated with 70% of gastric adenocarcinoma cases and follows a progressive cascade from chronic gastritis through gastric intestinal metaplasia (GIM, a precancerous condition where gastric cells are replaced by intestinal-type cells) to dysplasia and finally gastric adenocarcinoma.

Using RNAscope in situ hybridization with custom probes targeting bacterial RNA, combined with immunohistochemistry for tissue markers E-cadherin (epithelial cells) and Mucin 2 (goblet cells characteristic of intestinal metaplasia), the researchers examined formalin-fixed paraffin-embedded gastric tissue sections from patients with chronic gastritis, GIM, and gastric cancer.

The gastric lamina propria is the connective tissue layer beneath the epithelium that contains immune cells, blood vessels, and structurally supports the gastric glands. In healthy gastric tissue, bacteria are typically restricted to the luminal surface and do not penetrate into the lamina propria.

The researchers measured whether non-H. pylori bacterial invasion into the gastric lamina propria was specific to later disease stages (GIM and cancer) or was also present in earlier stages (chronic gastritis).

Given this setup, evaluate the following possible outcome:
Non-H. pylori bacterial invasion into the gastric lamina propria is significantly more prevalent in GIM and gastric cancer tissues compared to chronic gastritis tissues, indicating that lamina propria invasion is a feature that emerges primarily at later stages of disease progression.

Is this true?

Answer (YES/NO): NO